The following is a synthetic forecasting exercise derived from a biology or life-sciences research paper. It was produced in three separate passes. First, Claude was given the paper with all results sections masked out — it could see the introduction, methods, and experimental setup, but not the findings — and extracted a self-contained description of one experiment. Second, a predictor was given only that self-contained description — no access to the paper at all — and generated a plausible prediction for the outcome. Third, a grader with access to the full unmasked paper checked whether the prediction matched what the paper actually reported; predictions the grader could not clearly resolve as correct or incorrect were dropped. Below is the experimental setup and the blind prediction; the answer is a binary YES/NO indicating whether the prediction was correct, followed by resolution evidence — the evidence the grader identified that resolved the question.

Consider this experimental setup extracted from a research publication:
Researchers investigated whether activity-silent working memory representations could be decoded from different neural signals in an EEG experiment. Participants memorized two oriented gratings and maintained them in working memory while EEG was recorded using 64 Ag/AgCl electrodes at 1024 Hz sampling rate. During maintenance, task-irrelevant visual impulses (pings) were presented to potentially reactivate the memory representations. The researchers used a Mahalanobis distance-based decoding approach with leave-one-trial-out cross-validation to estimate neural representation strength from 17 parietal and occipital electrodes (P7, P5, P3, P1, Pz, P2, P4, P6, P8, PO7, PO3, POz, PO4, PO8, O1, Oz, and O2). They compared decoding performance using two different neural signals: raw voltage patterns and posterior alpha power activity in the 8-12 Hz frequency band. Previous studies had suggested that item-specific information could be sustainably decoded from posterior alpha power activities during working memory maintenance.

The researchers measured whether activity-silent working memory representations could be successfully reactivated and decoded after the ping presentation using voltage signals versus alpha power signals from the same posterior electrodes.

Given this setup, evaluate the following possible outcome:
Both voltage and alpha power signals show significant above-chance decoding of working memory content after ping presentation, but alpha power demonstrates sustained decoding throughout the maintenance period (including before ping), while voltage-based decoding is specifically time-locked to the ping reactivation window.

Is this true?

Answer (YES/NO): NO